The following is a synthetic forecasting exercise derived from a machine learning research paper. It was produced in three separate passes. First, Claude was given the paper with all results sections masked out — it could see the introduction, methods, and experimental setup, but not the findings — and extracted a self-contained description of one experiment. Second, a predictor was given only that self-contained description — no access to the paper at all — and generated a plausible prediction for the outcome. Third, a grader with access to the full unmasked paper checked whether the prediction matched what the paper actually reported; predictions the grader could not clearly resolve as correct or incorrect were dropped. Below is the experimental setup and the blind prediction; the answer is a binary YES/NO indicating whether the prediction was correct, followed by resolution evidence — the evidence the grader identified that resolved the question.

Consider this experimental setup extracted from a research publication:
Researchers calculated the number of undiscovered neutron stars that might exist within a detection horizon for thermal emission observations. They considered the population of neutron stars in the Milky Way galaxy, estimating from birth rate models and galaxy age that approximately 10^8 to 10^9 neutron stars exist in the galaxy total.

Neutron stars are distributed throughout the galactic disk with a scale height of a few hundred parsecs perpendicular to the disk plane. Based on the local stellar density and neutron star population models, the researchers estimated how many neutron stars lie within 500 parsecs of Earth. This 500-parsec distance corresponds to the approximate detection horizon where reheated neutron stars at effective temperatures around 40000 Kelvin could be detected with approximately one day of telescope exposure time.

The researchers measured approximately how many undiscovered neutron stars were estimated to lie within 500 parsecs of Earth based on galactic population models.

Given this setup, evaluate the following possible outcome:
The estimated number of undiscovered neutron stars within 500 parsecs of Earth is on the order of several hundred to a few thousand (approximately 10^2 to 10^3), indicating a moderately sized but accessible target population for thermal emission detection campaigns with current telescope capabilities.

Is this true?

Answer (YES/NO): NO